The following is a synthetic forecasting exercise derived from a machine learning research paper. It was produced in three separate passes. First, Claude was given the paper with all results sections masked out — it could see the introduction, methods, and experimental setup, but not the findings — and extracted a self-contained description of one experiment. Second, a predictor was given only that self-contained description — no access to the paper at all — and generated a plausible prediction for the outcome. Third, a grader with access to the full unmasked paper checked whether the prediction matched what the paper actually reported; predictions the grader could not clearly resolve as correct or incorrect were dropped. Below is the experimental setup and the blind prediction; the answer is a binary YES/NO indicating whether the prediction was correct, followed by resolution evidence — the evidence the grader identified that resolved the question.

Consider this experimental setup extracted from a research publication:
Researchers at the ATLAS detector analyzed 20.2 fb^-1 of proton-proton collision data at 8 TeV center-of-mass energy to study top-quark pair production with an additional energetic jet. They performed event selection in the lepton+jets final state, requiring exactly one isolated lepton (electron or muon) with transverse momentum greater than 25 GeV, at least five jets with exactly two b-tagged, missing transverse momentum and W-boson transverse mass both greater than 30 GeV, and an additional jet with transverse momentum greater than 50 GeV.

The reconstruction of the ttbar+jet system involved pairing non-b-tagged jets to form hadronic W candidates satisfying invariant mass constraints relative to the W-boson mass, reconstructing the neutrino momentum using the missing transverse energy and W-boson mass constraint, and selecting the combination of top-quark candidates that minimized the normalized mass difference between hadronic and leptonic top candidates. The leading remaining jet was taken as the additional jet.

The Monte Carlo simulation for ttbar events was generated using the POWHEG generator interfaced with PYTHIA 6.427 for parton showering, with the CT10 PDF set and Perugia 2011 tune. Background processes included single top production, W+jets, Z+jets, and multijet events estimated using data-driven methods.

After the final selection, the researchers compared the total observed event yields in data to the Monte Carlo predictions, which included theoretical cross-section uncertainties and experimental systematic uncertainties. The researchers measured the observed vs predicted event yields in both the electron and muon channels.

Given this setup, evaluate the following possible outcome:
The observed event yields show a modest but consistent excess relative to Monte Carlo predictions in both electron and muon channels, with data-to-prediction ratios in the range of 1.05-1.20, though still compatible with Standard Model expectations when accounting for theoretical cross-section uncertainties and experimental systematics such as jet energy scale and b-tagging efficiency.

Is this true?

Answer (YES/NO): YES